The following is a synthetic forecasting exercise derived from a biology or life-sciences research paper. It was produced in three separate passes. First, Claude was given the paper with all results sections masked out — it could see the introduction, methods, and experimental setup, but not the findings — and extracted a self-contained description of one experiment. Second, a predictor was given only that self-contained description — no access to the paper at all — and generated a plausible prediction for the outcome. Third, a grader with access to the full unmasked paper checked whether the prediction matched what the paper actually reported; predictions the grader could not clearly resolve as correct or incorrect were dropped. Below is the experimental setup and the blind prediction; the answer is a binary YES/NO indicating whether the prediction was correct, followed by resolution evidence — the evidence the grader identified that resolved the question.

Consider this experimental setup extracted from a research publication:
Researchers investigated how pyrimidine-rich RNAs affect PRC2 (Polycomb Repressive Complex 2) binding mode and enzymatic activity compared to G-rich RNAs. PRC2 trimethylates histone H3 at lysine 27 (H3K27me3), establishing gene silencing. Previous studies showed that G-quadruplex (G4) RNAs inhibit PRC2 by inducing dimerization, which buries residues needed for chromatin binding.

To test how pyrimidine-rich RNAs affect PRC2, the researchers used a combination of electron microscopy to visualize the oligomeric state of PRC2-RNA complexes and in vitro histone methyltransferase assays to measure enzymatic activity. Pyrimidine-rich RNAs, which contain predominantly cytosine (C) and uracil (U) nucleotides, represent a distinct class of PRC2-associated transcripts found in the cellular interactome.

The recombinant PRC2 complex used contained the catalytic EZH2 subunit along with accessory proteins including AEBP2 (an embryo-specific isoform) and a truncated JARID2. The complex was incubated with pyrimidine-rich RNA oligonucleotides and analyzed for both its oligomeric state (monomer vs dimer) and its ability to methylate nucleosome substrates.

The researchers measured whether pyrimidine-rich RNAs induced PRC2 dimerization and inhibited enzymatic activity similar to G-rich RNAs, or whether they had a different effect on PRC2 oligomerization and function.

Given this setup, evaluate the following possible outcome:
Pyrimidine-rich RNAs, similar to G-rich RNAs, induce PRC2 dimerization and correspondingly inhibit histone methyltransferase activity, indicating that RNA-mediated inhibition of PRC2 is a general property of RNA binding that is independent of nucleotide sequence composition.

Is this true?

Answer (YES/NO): NO